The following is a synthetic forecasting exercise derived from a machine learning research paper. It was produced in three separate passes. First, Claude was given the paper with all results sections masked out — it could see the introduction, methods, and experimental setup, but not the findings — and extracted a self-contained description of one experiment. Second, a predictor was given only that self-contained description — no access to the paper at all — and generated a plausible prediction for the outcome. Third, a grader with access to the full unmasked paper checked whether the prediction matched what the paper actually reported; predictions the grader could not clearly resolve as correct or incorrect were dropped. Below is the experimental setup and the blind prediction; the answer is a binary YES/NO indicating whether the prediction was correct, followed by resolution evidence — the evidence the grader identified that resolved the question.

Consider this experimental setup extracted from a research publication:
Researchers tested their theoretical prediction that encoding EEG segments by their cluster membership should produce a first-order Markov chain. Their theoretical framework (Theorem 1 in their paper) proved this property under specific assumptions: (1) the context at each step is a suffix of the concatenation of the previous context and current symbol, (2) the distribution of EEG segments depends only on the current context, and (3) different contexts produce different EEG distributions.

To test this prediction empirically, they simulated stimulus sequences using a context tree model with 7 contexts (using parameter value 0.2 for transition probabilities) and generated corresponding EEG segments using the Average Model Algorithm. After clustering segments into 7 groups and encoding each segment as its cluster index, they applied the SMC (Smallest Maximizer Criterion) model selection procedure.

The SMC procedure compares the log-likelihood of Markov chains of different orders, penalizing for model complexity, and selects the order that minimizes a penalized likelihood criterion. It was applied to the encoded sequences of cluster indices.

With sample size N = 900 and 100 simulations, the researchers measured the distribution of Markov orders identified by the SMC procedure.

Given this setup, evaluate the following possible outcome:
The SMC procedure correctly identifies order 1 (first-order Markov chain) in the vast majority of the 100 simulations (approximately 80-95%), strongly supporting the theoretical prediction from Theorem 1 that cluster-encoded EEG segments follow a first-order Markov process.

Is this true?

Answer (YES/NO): NO